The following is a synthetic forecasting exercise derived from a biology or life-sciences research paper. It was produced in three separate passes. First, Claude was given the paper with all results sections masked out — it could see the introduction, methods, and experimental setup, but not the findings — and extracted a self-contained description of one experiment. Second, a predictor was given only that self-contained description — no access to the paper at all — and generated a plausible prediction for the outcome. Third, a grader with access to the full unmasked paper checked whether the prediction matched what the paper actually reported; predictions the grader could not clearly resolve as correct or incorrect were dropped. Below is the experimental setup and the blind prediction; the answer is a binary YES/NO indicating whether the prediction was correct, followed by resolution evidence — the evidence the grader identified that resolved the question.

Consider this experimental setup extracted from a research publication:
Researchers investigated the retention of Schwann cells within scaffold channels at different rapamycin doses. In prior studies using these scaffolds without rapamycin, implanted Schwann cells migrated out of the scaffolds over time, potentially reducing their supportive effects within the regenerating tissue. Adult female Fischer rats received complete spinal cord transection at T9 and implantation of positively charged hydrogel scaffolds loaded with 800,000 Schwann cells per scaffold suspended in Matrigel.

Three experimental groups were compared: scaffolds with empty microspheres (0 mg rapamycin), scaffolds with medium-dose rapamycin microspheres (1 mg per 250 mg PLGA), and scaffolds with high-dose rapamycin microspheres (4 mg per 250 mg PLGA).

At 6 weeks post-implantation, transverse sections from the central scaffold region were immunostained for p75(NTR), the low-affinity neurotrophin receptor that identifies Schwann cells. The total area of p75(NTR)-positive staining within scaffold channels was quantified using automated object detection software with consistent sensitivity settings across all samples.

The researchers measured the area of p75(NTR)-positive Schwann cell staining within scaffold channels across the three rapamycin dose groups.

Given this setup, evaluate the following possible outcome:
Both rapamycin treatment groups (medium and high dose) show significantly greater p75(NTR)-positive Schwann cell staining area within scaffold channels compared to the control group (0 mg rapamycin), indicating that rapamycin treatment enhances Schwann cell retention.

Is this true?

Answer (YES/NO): NO